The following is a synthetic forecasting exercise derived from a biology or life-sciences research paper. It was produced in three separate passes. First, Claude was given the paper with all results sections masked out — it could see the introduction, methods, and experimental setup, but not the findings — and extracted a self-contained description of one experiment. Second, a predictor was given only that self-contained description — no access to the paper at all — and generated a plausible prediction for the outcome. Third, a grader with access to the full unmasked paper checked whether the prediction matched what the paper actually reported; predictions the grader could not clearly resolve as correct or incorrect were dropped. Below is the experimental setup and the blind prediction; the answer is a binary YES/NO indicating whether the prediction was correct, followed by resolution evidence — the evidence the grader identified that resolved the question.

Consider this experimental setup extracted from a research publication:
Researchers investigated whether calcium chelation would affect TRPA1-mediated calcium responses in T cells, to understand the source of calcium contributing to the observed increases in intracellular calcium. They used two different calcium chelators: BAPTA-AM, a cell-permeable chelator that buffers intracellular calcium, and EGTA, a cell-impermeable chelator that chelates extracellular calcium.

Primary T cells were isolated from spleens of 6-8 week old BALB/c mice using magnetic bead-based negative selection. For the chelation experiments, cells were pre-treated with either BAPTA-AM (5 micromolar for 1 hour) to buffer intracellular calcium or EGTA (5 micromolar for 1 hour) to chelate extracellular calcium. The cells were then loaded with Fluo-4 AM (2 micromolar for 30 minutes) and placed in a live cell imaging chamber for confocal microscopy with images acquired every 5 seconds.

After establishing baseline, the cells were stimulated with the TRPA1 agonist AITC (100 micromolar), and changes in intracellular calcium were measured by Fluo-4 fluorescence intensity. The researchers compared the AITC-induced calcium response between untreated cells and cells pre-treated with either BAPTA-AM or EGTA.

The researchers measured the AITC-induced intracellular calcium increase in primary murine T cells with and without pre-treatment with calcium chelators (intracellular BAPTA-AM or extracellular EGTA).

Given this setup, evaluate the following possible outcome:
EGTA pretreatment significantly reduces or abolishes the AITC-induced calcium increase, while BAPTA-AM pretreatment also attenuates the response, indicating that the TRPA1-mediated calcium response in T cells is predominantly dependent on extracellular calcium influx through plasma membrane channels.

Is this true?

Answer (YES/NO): NO